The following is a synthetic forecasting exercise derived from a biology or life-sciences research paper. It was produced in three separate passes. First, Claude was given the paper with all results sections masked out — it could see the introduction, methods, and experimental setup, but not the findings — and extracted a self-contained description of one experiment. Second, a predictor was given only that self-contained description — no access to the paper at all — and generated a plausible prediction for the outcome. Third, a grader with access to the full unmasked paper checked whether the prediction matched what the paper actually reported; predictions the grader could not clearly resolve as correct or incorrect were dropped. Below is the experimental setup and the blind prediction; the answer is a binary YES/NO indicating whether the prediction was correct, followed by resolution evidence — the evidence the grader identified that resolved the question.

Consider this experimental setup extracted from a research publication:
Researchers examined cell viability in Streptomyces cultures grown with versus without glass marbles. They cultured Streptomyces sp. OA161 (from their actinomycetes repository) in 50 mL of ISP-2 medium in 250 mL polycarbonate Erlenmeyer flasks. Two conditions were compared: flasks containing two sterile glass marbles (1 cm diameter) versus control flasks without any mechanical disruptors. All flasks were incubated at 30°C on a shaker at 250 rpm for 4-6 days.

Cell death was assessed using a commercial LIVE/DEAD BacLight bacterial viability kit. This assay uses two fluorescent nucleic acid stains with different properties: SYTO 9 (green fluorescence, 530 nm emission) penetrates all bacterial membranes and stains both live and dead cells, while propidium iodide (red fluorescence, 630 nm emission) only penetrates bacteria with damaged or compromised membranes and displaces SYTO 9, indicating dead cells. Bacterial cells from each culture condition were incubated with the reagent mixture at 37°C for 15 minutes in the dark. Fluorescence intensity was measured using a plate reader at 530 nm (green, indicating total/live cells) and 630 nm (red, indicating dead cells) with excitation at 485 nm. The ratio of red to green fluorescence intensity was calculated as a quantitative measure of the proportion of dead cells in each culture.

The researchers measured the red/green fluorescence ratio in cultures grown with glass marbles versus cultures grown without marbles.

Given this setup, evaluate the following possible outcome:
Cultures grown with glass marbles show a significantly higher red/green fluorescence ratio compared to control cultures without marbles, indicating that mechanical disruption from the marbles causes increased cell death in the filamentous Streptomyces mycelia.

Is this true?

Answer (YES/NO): NO